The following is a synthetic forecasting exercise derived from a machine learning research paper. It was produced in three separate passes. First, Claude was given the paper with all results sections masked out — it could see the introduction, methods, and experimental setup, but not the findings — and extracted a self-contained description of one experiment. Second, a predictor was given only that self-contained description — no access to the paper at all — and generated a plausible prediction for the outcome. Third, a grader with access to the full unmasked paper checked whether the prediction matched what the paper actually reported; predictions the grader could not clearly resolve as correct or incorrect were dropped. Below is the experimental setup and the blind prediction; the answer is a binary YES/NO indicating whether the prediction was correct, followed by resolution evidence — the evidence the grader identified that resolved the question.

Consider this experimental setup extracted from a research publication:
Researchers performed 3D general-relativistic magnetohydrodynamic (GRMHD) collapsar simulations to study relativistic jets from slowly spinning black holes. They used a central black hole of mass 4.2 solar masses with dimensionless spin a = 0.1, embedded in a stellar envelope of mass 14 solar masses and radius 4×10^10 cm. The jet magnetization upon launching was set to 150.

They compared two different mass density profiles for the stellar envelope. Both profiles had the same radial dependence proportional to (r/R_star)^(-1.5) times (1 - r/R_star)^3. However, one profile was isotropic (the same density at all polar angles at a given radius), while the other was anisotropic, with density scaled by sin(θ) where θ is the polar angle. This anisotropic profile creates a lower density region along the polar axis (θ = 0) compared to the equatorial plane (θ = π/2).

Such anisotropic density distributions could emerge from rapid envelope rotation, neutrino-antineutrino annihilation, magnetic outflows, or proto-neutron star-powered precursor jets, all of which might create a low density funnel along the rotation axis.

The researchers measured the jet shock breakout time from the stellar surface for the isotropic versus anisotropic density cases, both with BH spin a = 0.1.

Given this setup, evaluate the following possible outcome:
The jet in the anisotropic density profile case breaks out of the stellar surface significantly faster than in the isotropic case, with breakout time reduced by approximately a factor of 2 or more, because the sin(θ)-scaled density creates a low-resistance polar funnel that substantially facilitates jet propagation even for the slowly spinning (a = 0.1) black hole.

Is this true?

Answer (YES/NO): YES